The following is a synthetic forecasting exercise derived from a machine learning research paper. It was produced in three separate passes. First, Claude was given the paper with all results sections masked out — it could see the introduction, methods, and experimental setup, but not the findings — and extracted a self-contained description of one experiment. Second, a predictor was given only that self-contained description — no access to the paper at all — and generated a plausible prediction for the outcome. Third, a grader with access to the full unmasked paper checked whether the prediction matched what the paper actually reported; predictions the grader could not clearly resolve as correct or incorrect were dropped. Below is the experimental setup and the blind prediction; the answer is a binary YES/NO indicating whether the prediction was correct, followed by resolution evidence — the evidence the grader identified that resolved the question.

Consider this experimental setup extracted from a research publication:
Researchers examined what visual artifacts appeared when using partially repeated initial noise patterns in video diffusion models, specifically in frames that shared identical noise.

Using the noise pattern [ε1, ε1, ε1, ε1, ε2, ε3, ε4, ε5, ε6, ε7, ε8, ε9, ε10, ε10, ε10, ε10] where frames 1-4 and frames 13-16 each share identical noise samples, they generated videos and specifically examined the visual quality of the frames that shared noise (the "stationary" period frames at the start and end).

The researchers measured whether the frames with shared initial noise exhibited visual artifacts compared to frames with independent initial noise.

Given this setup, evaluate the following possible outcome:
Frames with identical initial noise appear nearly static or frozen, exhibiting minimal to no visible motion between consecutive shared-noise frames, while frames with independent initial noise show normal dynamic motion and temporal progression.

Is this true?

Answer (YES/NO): YES